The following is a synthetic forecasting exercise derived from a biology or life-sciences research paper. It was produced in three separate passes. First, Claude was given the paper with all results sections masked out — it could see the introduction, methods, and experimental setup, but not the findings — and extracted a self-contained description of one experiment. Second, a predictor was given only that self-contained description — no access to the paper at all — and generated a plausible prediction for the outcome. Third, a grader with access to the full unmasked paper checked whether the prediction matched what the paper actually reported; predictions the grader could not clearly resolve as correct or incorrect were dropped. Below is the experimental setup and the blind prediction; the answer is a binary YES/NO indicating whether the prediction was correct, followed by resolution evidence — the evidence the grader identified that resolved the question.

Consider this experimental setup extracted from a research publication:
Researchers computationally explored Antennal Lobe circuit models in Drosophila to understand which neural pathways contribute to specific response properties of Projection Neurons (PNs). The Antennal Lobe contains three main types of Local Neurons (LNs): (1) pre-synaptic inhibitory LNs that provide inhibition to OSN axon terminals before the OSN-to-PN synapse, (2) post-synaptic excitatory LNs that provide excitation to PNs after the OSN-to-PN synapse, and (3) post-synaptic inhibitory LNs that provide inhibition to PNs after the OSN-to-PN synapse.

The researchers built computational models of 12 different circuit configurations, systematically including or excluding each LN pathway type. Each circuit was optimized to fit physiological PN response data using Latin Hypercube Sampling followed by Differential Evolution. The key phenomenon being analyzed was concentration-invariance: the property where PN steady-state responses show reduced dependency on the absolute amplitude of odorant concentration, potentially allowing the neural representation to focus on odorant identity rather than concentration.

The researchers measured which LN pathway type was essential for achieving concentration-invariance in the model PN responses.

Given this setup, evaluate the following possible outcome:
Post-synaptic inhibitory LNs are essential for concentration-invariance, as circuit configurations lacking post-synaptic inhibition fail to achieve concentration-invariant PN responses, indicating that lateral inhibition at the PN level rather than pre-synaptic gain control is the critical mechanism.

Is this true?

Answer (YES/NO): NO